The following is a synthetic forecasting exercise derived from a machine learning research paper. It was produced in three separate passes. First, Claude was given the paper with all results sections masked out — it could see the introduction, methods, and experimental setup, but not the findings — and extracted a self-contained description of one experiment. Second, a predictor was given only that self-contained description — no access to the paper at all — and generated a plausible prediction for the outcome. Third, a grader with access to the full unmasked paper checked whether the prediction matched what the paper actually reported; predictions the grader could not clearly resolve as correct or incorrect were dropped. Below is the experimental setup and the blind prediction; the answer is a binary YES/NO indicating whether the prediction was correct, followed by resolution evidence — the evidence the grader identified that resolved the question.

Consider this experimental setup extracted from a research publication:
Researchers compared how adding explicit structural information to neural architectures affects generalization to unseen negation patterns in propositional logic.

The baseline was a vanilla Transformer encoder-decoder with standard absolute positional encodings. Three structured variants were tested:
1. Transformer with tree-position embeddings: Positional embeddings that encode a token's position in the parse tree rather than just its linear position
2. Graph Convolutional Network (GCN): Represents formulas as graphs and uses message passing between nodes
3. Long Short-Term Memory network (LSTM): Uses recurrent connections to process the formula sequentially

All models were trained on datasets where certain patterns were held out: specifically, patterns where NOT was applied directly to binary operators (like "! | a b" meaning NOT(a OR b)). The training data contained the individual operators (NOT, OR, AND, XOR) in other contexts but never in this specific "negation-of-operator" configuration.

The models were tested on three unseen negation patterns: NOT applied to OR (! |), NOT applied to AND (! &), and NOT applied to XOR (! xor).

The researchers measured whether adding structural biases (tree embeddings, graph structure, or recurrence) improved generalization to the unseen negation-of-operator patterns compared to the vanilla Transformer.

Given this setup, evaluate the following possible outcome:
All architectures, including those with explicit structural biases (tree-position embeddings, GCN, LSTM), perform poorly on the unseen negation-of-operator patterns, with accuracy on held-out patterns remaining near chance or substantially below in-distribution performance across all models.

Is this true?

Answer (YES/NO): NO